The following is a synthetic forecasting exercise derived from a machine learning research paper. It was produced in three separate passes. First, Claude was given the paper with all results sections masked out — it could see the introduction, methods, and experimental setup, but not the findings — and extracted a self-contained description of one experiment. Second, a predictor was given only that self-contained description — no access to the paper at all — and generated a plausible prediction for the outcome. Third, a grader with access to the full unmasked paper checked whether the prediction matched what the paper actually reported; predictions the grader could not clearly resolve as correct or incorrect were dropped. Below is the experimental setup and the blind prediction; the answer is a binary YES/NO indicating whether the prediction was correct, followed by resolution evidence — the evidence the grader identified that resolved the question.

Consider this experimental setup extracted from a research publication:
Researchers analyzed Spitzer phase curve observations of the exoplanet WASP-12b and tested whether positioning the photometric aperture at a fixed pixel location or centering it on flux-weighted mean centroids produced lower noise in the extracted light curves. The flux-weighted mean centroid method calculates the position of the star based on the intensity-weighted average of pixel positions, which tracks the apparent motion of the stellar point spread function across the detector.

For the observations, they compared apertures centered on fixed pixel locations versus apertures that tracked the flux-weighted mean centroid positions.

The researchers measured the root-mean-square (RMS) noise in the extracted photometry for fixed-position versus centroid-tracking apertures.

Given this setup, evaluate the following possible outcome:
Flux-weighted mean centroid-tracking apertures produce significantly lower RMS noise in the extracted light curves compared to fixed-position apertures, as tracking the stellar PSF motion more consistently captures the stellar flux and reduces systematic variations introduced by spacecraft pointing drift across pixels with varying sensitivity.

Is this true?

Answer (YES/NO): NO